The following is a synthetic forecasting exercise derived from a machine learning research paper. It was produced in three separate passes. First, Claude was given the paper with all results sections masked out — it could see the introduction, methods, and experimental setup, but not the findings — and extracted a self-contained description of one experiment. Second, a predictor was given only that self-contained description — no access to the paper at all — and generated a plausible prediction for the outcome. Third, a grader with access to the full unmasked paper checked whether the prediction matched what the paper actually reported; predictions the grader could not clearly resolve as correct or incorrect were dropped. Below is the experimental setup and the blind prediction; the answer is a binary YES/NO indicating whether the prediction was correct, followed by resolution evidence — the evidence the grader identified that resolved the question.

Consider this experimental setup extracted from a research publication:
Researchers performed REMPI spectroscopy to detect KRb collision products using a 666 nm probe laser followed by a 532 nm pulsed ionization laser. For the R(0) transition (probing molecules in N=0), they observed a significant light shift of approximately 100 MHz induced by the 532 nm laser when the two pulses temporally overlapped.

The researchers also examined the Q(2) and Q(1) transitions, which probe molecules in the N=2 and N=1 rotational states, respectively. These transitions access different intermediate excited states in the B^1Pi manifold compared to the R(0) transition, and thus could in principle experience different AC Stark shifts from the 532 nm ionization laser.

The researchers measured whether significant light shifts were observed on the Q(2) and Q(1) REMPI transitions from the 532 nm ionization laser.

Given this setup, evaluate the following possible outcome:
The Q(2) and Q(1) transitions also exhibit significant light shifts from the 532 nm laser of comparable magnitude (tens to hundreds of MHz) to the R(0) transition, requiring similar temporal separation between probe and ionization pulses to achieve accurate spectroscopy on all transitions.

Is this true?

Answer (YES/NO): NO